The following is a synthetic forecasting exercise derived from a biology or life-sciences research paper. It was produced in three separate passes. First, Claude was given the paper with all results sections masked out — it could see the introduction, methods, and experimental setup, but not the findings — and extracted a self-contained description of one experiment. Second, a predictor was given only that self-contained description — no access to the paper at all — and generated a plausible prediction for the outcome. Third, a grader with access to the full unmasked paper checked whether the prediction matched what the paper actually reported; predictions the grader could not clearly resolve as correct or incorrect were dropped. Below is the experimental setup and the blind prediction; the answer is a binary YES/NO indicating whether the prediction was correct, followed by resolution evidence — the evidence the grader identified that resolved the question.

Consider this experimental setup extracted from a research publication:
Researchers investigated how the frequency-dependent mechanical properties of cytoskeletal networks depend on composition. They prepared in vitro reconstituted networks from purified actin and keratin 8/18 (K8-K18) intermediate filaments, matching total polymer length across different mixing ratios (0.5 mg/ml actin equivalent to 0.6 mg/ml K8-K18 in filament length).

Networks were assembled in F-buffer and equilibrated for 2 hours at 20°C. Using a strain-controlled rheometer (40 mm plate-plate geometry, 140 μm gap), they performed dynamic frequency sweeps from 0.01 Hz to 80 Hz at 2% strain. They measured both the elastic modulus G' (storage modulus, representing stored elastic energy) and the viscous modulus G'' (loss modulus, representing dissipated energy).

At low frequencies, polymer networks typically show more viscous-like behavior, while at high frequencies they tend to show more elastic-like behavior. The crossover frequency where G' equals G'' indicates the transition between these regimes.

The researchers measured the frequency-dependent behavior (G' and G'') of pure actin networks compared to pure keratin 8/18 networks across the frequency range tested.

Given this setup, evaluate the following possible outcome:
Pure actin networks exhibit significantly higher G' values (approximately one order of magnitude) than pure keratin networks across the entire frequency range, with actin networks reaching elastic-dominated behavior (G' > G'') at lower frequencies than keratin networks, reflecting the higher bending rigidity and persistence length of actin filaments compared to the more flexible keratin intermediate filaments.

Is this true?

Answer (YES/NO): NO